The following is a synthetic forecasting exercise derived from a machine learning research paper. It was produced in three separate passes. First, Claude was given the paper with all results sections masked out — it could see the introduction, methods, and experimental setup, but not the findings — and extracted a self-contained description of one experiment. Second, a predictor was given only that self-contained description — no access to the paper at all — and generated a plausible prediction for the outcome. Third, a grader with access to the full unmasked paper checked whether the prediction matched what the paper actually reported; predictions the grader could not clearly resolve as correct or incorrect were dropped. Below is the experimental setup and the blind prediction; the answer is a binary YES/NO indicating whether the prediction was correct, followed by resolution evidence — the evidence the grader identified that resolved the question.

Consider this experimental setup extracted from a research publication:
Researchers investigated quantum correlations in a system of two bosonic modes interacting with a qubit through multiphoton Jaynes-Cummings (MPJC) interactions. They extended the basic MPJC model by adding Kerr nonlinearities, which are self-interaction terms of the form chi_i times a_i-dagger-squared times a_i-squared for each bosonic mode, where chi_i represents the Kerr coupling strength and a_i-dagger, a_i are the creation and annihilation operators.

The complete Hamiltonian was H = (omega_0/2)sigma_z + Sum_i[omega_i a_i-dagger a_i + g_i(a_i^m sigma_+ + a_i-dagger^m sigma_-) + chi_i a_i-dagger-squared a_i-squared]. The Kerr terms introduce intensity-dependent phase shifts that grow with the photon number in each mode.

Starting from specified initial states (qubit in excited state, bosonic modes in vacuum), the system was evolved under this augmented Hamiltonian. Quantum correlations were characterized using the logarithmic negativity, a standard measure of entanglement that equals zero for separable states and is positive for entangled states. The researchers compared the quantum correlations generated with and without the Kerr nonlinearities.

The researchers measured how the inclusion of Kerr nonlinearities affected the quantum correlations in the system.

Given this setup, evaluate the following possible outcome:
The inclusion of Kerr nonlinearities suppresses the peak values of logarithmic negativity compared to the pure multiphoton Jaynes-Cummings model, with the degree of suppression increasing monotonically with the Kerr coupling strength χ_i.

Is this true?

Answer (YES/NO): YES